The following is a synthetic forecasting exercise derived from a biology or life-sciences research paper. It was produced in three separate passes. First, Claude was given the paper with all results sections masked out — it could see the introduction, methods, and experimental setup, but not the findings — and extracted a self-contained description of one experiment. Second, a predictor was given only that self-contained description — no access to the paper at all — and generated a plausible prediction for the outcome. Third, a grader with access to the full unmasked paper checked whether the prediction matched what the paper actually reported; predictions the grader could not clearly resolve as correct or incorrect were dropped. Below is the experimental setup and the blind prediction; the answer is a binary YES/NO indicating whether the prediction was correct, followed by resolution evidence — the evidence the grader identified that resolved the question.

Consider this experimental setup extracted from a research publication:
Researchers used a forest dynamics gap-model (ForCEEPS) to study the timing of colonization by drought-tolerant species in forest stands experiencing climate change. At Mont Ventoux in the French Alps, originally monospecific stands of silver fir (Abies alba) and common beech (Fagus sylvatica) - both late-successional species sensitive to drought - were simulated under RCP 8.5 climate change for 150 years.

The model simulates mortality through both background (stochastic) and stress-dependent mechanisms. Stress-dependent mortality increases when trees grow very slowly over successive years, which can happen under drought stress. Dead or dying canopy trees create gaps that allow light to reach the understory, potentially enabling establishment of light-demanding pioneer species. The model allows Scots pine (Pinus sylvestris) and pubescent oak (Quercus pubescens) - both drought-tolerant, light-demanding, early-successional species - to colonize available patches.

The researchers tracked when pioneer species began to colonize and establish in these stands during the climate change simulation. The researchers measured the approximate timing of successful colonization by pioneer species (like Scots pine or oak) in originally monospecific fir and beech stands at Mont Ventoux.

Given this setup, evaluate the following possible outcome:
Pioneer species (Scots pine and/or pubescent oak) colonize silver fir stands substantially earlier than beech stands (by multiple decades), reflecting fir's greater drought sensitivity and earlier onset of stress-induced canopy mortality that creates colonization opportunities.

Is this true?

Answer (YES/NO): NO